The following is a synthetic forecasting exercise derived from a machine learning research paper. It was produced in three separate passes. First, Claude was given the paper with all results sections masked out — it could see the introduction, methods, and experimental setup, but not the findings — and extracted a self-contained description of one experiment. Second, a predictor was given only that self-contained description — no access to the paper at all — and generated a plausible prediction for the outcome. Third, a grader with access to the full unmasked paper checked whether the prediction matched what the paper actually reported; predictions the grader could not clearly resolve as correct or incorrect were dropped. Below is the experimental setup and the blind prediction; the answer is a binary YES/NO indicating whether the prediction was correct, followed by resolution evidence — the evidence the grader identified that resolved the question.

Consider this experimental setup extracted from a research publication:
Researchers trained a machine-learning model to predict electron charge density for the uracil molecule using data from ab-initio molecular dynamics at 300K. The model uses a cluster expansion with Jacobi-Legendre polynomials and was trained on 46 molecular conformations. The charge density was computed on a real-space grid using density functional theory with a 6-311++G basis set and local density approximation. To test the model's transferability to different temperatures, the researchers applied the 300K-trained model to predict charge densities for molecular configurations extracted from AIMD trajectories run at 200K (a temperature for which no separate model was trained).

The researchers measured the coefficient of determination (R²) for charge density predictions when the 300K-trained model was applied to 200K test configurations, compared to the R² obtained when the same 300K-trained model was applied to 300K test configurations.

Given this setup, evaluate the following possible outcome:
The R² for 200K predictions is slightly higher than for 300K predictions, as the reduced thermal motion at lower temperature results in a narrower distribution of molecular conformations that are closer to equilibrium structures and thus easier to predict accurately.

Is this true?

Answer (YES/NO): YES